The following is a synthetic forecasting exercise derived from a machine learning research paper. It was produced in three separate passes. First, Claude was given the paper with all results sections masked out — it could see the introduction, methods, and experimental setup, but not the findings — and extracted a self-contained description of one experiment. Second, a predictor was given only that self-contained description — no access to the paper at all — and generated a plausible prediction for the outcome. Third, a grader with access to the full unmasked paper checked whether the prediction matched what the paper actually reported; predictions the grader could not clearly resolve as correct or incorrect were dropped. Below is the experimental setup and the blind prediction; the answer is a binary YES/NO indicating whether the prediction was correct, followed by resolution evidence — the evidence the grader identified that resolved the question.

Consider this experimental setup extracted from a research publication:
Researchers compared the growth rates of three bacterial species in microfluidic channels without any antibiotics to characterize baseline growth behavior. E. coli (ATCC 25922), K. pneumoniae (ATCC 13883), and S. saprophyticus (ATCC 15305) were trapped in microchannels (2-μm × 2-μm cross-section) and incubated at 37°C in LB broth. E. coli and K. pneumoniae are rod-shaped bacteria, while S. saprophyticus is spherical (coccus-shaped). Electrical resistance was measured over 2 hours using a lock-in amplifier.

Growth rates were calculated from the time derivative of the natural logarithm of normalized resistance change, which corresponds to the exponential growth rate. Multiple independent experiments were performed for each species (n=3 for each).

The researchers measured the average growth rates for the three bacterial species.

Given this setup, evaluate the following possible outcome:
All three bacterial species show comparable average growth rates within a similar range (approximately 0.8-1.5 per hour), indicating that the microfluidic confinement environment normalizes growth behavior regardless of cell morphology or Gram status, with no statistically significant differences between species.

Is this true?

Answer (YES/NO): NO